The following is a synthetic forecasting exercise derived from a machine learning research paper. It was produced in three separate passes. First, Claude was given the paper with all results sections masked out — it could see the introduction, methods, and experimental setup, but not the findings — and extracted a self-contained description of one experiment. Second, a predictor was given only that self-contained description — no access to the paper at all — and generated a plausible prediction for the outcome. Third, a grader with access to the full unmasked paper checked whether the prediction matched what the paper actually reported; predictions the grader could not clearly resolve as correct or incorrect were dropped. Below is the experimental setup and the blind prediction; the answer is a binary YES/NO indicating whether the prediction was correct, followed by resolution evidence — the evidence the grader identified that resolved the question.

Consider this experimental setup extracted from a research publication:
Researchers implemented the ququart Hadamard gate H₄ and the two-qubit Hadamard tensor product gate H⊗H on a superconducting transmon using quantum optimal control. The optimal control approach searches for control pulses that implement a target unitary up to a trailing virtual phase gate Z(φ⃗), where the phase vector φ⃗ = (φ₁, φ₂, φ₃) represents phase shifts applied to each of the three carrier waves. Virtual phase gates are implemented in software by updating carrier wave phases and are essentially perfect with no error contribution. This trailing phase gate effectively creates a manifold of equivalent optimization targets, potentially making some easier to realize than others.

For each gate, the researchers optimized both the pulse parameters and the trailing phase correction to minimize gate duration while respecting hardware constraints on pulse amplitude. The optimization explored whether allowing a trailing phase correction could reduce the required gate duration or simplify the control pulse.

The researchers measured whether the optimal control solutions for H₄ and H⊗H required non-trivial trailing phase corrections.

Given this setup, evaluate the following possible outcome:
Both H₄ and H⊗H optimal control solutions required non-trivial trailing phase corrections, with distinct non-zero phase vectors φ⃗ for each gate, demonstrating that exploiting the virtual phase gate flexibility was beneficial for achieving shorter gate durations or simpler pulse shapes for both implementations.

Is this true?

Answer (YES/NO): NO